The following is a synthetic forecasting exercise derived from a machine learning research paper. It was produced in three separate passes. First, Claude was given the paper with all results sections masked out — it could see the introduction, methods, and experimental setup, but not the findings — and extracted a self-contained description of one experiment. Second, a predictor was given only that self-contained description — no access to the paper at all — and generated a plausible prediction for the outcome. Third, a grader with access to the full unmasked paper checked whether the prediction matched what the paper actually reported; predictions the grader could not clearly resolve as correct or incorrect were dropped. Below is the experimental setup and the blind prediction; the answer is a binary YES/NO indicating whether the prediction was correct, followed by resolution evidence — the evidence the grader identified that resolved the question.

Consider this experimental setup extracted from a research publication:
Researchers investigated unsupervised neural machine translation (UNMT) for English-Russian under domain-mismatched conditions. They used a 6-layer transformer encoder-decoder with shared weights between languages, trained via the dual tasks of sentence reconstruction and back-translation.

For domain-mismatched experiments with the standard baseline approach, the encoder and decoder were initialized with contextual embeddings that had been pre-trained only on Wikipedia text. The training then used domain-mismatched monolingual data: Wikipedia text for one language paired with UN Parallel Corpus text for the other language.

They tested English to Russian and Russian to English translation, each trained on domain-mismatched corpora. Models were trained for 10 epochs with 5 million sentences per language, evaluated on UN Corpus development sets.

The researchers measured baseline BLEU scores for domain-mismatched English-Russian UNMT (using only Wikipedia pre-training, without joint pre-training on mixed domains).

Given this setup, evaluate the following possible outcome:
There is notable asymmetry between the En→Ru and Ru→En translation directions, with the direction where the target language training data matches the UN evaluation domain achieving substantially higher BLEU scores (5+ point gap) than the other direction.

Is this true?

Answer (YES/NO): NO